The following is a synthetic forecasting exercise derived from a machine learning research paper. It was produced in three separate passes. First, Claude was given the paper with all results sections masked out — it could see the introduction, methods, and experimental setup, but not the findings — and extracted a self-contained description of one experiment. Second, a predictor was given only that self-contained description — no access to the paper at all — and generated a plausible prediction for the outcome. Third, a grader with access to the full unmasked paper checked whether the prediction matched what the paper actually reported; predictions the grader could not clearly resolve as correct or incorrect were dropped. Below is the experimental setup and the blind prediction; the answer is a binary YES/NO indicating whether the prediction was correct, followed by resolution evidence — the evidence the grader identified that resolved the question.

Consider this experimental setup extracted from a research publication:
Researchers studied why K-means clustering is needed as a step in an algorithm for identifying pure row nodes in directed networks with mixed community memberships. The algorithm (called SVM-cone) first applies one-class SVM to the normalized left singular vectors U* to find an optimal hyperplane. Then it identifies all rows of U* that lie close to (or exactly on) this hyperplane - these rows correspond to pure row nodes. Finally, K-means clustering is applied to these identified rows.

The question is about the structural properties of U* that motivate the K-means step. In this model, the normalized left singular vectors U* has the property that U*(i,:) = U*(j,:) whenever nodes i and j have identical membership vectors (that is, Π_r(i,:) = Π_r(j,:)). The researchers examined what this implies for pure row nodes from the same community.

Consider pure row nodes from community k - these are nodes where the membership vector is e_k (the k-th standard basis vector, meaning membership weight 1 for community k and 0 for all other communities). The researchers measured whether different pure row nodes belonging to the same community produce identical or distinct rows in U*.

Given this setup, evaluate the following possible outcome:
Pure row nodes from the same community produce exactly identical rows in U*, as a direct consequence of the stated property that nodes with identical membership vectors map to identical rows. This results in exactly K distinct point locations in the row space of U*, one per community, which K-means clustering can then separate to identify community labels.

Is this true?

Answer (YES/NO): YES